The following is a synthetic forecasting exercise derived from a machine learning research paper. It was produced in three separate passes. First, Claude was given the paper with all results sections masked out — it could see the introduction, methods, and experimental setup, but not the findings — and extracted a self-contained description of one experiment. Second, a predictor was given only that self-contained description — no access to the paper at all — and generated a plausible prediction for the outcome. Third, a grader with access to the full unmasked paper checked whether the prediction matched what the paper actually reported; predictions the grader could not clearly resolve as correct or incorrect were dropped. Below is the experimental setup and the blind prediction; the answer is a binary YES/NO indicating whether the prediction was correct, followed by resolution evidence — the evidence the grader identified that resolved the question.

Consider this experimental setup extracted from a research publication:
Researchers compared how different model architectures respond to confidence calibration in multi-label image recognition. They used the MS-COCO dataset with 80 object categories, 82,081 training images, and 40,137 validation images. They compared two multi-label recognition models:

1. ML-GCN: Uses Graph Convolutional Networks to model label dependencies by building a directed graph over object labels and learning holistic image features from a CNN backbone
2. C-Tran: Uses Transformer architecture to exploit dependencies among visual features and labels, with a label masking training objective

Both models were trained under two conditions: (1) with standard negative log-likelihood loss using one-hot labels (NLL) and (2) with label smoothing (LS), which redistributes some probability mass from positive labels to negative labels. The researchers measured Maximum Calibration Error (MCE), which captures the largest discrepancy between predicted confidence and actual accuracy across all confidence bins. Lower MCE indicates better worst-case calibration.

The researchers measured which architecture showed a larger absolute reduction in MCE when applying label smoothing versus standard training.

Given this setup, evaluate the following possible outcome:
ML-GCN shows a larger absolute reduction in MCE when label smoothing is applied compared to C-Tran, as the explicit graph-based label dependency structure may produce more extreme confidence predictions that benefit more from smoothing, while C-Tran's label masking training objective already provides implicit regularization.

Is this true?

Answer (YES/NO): YES